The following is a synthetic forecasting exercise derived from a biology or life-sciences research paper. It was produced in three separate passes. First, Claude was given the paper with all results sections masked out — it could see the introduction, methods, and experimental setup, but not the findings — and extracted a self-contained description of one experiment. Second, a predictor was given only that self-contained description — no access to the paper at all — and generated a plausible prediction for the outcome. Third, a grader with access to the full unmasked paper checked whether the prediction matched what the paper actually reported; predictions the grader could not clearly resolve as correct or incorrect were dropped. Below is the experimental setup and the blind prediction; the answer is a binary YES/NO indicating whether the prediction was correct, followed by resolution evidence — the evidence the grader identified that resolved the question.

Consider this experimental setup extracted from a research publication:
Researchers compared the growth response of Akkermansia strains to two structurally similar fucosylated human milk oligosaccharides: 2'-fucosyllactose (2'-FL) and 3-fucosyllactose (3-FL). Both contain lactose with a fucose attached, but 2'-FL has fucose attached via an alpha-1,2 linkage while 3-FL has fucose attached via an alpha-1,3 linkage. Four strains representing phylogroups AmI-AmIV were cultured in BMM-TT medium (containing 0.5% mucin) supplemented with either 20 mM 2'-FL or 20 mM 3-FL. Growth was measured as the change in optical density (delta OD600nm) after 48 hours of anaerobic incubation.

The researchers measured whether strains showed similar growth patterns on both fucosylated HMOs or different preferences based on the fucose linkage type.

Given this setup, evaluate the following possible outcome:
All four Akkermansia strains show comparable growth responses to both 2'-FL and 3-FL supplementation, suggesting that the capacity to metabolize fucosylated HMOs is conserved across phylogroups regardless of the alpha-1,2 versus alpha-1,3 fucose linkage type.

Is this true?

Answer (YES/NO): NO